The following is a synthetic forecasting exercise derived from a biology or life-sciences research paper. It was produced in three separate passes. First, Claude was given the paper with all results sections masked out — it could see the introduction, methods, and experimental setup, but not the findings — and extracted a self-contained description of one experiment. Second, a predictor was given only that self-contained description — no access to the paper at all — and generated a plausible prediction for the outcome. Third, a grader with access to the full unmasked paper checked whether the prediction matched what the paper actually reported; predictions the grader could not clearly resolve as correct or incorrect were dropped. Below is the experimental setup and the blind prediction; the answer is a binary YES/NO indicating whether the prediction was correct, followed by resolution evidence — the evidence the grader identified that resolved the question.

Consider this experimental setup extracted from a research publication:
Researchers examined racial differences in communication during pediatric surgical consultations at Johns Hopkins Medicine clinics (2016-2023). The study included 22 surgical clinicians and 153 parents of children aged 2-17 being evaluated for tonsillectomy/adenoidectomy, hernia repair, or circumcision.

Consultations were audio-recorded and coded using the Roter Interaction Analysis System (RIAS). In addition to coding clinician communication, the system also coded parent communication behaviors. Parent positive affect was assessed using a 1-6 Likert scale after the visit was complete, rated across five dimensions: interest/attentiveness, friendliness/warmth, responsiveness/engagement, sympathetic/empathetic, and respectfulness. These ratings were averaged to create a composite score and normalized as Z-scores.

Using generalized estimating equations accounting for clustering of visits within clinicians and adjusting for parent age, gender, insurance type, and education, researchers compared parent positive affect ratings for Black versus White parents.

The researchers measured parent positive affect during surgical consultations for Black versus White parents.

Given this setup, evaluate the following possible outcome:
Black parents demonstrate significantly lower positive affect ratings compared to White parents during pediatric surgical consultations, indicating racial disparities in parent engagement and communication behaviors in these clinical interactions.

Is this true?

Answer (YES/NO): NO